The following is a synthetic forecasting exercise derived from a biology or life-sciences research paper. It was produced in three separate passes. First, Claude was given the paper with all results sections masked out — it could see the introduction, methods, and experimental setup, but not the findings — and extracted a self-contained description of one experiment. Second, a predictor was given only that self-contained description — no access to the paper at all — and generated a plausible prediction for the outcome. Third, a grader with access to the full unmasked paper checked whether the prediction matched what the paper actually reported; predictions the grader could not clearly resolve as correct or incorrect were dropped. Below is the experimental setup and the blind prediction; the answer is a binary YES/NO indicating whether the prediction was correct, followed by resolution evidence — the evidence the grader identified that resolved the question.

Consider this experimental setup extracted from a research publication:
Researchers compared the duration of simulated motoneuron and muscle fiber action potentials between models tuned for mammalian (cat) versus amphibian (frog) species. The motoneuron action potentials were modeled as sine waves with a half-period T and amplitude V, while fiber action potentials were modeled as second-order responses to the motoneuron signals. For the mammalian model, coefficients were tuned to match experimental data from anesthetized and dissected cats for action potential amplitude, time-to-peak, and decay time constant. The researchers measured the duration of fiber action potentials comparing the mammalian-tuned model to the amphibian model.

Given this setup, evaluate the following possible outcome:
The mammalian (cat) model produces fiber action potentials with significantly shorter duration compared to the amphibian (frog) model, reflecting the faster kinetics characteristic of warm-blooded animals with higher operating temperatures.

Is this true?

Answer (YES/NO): YES